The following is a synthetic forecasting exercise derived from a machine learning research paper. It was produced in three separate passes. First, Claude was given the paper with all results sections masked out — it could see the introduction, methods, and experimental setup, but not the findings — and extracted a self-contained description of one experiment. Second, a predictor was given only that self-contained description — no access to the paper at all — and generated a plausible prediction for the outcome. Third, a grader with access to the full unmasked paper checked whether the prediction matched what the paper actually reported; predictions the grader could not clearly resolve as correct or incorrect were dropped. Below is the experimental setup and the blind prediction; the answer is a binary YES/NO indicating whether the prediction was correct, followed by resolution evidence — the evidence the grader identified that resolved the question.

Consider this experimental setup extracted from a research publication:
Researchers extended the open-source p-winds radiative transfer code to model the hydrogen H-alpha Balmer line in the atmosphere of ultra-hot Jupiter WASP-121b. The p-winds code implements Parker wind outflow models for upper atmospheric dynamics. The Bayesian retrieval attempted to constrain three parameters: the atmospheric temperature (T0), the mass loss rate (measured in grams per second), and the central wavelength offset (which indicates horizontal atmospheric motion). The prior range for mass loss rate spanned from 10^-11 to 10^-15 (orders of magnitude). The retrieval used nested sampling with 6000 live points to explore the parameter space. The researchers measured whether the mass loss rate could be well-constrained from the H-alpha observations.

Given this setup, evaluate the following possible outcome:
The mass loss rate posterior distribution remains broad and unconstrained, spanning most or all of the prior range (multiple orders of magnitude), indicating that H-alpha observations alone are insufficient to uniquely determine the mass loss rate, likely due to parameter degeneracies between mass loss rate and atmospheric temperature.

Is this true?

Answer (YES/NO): YES